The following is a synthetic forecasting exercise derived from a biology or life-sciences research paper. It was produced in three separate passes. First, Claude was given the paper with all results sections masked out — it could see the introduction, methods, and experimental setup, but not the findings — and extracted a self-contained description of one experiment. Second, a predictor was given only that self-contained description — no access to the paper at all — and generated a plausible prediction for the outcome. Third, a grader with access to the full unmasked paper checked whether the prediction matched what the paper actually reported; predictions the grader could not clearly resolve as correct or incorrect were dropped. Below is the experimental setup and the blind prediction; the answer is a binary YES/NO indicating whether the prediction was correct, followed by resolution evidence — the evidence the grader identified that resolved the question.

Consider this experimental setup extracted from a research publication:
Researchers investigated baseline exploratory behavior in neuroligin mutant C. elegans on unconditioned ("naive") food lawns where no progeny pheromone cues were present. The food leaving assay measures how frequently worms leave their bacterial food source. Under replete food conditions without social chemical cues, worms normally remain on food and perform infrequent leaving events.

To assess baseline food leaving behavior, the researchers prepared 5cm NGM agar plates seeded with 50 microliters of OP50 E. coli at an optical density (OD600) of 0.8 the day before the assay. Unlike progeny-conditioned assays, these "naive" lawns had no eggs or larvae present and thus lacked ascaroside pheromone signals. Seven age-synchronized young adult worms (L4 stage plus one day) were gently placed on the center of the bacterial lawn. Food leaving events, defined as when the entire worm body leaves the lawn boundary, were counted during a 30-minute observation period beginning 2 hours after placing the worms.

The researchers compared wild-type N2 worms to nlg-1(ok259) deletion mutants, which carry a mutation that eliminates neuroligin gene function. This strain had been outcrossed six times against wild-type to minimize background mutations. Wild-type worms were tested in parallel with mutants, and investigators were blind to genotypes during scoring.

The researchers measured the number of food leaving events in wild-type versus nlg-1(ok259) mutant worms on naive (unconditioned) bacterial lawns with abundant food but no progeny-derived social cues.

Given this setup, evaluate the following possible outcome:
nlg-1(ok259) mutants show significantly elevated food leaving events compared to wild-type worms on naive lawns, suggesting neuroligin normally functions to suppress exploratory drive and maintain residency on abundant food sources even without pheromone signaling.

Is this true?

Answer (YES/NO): NO